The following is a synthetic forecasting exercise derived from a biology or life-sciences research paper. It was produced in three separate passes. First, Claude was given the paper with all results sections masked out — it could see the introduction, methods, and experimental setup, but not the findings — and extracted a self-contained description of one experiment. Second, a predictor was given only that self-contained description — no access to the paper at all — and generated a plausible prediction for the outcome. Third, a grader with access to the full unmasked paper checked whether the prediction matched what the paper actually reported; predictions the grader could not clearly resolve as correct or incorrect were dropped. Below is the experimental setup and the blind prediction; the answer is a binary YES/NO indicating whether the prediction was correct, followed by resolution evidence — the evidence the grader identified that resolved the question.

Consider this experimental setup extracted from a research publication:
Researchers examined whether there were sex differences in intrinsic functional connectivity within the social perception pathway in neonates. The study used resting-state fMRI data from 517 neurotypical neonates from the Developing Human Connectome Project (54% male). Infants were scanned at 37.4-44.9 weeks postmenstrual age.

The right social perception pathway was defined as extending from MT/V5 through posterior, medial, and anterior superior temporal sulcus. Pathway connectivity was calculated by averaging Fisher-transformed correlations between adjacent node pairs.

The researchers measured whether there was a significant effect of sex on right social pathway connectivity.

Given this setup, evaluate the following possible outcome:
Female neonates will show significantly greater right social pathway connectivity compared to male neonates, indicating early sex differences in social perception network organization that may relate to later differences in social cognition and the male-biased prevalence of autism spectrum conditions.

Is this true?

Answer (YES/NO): NO